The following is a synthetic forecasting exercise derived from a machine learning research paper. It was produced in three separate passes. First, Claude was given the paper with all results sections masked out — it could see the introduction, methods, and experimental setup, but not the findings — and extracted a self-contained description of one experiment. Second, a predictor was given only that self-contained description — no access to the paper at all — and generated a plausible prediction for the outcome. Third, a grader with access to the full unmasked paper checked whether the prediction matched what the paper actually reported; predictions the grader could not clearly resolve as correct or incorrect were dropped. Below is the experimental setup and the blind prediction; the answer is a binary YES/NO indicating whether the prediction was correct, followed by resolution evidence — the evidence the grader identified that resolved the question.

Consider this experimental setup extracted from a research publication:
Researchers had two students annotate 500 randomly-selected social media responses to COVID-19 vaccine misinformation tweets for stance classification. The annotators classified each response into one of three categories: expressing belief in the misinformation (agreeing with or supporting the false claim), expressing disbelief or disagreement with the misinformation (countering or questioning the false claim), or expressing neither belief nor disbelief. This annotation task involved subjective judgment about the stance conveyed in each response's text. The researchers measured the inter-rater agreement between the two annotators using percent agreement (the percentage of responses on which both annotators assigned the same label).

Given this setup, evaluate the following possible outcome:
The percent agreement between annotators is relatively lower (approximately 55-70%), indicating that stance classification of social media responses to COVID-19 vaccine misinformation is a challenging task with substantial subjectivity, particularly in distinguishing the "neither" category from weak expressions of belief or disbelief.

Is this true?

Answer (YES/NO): NO